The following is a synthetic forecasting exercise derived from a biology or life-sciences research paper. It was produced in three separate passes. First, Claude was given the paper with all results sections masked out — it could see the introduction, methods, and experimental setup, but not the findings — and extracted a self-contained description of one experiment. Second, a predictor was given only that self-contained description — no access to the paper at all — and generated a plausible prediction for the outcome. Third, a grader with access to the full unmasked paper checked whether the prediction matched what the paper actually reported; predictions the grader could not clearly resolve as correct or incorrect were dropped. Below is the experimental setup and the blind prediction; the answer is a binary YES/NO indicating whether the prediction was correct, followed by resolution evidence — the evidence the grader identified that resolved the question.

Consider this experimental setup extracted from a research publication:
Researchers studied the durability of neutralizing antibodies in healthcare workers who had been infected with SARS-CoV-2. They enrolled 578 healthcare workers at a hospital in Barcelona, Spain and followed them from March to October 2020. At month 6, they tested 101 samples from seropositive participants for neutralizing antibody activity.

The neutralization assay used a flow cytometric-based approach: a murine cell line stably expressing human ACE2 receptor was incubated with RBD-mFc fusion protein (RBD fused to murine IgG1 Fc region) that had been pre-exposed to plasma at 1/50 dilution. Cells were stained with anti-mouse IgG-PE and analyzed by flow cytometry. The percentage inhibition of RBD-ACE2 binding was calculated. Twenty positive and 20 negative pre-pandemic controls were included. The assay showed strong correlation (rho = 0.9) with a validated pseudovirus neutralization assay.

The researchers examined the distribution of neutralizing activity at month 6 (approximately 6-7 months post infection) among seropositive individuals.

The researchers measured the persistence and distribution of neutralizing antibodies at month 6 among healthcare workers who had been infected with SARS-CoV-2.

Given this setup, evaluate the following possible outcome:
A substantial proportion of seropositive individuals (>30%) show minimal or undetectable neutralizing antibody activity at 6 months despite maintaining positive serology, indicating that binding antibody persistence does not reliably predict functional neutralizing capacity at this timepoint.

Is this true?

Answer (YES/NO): NO